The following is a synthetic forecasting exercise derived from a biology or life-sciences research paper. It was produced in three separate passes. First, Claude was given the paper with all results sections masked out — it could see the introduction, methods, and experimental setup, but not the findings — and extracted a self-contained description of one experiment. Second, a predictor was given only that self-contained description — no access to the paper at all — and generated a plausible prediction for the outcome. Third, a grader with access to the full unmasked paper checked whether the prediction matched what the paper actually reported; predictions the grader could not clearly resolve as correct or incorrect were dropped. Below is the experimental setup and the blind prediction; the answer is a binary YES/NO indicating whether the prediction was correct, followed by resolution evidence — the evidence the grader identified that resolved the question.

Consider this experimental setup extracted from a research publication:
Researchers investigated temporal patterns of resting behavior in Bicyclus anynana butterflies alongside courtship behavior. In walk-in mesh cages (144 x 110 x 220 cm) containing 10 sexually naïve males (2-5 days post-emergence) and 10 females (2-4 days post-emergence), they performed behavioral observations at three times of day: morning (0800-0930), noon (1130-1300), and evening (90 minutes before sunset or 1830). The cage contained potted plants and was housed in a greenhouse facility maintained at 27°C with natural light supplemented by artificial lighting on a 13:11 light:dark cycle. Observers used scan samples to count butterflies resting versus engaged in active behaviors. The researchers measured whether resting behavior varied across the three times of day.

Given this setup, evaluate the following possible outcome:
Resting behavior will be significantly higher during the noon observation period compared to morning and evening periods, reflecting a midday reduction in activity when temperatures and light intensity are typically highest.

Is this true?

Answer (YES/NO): NO